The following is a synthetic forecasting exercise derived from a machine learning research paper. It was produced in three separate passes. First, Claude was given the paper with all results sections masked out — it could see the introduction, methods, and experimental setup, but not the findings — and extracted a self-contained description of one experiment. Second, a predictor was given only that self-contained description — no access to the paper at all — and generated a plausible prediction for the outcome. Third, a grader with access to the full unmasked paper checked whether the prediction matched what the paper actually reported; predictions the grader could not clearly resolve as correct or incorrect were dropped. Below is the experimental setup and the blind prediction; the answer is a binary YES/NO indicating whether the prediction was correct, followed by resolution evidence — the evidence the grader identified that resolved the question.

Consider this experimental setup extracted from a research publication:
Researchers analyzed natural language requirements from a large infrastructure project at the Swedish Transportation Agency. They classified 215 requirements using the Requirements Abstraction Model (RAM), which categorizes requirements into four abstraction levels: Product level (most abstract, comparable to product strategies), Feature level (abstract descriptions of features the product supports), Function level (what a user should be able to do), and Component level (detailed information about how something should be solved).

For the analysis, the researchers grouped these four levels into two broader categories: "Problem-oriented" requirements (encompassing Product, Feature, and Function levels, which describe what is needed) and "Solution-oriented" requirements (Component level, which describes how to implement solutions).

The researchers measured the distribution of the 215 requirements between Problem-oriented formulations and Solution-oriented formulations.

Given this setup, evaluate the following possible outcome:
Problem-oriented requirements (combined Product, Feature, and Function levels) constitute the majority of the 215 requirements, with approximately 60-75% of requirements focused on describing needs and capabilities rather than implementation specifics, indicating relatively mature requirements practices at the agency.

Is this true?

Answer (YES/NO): NO